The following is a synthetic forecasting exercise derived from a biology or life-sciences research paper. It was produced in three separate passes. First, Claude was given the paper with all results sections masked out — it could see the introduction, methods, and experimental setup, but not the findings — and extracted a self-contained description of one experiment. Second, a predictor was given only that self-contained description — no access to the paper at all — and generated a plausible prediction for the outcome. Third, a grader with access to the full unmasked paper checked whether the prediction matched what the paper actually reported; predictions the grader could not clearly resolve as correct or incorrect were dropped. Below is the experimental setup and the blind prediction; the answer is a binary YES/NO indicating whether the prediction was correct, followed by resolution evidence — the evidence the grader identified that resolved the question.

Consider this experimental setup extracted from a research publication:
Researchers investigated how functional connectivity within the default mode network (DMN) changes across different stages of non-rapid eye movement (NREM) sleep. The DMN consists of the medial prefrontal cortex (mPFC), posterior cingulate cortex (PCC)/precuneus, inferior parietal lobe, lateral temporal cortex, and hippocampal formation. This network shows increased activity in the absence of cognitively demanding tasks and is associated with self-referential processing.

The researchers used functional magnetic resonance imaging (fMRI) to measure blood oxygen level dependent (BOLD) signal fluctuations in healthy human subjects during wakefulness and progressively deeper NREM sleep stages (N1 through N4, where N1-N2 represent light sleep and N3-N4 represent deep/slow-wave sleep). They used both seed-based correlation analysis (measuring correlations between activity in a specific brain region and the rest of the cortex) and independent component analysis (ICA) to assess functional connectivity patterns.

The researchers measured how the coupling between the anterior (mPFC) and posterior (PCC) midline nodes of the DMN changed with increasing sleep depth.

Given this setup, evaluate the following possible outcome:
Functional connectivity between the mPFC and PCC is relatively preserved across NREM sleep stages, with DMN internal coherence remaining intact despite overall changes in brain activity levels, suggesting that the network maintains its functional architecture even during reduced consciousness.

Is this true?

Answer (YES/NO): NO